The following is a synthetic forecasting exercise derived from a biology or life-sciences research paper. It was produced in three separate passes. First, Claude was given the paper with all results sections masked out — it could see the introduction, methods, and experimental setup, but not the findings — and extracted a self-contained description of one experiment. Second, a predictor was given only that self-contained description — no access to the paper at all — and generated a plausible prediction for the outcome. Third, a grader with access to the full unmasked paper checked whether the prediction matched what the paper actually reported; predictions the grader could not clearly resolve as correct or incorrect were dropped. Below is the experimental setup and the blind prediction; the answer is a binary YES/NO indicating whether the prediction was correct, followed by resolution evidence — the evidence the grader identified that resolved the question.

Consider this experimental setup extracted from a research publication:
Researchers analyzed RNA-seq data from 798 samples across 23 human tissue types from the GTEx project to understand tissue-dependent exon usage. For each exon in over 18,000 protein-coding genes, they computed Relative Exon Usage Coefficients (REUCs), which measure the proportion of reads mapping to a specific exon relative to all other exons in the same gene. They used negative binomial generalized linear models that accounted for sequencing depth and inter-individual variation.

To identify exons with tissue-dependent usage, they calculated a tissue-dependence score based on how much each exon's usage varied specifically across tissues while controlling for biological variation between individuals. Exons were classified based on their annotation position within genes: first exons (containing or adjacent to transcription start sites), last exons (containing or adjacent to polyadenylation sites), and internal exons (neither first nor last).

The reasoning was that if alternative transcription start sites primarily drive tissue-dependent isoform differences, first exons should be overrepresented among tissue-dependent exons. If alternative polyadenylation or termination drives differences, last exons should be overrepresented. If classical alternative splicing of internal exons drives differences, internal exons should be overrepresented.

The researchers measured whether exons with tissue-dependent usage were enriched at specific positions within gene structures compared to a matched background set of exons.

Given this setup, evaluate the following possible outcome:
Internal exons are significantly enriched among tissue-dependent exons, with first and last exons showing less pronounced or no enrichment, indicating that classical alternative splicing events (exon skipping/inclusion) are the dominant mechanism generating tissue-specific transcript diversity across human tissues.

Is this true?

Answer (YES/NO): NO